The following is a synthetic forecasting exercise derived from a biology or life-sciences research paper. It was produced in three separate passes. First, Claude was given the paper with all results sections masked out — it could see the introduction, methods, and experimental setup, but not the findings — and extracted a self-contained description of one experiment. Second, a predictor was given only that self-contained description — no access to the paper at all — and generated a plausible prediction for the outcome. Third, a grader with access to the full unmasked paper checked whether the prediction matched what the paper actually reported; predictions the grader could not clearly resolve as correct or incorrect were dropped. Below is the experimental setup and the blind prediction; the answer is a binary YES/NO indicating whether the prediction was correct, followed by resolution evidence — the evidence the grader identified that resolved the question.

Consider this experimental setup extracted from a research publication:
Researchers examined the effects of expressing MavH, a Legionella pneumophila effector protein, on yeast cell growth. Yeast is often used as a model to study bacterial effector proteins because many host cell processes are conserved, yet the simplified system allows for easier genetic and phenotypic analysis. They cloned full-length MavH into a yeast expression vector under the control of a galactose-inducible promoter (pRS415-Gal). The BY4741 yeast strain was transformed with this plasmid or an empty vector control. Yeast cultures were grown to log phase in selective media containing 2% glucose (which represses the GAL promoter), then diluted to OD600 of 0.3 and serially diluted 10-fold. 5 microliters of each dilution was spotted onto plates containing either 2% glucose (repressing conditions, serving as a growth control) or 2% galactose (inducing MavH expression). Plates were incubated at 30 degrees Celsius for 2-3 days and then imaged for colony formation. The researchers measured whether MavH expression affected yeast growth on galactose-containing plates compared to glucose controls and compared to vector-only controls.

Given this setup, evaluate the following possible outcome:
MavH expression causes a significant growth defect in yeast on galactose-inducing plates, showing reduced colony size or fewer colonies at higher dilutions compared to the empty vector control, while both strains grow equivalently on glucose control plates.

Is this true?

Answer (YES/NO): YES